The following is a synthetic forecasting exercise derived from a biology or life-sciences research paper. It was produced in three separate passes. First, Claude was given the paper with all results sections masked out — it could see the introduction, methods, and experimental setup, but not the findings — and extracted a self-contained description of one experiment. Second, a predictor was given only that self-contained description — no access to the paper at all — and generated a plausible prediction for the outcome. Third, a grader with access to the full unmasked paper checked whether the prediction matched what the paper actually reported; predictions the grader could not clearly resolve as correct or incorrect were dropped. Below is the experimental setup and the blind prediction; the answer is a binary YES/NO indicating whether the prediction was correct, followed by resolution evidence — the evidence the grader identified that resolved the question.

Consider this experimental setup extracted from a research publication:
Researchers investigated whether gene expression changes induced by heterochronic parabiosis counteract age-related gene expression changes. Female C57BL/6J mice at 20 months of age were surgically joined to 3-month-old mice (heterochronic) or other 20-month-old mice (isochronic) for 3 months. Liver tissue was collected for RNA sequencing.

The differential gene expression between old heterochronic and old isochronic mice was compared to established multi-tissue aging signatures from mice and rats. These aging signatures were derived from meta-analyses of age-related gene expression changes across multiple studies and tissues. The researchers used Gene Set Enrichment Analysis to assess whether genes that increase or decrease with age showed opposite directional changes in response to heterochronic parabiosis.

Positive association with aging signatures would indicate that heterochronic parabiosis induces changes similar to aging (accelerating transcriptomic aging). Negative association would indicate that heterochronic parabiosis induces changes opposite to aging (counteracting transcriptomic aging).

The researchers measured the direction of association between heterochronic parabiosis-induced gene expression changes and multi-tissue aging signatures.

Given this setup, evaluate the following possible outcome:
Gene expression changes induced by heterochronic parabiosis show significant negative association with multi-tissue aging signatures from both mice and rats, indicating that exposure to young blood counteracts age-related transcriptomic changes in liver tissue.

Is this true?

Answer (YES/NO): YES